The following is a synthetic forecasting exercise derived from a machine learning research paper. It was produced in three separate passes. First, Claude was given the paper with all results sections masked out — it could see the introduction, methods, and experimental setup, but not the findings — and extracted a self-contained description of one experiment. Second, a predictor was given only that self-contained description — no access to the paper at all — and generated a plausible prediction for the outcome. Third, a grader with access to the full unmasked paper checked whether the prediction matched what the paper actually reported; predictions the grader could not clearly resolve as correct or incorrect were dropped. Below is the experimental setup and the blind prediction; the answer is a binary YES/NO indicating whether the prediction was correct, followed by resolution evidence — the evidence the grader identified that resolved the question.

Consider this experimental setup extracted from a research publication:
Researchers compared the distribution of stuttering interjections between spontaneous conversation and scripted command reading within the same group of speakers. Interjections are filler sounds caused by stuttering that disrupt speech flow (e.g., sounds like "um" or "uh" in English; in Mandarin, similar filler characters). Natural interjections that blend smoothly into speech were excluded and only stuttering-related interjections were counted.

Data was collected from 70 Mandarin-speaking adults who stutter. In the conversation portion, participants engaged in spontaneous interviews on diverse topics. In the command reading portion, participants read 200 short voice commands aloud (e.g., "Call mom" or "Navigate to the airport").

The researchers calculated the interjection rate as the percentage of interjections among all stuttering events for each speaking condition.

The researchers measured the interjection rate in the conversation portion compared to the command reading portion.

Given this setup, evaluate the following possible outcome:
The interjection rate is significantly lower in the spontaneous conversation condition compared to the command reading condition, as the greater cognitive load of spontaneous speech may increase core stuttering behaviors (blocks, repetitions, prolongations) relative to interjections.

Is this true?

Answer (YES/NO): NO